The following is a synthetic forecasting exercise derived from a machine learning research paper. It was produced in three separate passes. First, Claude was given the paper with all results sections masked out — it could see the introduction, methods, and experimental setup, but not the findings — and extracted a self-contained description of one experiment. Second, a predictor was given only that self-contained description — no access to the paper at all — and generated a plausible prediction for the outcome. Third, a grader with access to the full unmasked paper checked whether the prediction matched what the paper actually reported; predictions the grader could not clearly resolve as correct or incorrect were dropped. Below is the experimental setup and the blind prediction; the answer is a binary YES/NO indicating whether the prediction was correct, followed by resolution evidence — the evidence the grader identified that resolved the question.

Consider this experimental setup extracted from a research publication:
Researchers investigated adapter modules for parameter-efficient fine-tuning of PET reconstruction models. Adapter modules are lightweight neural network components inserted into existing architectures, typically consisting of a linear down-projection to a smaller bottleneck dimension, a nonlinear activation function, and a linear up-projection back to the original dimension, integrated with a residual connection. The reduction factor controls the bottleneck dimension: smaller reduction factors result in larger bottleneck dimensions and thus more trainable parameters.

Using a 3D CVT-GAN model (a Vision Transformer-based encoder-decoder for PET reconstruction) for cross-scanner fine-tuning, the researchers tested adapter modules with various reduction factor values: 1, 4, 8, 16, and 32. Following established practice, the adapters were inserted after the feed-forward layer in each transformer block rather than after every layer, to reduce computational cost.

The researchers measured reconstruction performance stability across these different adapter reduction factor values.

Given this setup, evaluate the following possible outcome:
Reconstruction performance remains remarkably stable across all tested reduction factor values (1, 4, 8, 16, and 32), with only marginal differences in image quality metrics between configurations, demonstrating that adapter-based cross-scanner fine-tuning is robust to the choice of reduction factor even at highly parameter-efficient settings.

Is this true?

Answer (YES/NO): NO